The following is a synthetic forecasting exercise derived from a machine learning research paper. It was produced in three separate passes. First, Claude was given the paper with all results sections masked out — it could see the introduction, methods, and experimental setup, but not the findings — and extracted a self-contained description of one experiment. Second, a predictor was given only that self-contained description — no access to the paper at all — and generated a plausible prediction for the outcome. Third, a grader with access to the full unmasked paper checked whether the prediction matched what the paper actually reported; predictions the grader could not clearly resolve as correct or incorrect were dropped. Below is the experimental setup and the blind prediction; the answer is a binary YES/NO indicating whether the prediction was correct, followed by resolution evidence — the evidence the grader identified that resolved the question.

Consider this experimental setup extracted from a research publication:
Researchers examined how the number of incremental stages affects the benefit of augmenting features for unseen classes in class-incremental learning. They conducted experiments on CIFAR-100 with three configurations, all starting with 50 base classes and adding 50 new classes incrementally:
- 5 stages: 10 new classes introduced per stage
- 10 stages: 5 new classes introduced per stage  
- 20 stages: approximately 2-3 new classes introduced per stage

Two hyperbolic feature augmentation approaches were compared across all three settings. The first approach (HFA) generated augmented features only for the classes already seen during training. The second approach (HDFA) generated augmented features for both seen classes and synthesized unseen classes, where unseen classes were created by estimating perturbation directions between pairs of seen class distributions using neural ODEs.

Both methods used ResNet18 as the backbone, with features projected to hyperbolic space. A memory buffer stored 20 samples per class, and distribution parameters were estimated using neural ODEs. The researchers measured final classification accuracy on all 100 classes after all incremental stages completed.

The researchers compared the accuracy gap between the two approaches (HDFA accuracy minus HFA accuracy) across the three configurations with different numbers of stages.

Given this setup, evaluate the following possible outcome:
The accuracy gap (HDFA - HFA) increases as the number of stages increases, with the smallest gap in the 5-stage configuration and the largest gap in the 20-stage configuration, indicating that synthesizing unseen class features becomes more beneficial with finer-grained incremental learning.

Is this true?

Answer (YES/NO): NO